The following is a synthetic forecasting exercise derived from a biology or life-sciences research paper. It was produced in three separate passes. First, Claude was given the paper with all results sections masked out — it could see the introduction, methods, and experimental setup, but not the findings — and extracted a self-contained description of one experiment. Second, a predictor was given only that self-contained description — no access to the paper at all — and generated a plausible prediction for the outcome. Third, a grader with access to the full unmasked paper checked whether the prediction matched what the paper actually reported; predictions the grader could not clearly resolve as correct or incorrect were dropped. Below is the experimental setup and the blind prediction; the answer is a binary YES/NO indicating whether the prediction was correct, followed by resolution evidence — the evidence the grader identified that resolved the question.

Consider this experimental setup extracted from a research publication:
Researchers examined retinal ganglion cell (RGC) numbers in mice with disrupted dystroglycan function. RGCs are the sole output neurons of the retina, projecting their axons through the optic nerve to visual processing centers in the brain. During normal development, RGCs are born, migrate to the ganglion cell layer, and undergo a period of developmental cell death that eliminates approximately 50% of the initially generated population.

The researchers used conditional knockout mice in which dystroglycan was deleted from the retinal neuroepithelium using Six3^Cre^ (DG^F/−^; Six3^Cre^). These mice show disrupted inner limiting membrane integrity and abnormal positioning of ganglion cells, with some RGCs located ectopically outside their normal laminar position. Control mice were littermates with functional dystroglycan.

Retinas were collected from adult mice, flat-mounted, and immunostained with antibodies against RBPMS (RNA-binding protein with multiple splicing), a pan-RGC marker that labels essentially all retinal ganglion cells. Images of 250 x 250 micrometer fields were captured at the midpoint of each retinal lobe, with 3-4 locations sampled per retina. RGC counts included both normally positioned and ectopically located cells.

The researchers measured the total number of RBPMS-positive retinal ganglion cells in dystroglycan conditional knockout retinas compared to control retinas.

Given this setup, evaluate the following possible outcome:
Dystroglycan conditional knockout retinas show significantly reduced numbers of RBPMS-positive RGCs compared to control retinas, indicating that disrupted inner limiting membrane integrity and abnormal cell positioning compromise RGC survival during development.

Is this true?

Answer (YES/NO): YES